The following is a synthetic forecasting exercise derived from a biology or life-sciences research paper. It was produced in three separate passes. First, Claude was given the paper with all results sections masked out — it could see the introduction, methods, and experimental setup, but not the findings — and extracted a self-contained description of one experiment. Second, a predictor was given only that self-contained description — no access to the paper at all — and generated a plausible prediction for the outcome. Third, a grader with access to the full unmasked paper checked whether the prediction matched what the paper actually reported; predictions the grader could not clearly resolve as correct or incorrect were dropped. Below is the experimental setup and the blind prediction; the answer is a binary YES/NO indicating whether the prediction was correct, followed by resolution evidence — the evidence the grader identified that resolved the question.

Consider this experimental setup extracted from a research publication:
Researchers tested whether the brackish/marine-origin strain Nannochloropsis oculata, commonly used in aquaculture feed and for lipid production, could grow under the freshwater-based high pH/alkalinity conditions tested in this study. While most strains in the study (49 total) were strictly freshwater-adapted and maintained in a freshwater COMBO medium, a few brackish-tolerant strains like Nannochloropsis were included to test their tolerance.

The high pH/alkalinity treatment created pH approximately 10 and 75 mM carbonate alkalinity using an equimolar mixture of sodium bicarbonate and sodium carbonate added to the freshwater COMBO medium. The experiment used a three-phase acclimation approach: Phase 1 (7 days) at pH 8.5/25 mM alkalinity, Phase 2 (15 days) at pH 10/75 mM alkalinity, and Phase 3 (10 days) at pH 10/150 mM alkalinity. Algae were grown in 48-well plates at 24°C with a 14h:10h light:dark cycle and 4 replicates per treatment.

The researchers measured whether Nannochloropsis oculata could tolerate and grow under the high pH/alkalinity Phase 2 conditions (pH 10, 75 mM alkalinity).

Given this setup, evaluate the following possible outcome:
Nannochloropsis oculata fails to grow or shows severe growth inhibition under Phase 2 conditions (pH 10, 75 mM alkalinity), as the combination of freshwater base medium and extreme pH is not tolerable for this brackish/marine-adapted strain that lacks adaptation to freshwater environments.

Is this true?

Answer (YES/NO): YES